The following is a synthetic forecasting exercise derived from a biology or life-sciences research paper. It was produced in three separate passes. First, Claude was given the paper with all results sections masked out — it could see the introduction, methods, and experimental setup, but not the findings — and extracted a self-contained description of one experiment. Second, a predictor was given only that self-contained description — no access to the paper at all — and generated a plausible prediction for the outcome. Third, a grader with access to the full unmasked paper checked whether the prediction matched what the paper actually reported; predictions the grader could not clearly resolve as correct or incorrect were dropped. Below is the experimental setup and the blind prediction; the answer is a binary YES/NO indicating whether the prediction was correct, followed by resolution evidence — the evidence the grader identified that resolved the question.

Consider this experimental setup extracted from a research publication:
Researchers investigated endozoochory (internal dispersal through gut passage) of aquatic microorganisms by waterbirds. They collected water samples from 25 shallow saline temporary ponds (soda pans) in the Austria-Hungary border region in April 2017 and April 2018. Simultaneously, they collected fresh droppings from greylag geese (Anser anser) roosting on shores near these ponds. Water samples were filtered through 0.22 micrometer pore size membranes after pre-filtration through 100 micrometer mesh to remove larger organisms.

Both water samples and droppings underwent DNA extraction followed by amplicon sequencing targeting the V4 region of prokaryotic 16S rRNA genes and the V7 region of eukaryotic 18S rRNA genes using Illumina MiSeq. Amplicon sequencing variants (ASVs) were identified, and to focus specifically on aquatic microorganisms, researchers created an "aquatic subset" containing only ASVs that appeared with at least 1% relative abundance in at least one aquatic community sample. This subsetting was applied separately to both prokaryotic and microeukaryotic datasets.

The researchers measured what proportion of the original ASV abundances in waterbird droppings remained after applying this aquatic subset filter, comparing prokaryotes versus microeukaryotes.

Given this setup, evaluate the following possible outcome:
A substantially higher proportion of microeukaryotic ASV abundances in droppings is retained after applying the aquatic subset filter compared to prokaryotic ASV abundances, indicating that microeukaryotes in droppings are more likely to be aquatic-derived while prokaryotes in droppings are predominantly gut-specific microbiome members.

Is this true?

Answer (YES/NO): YES